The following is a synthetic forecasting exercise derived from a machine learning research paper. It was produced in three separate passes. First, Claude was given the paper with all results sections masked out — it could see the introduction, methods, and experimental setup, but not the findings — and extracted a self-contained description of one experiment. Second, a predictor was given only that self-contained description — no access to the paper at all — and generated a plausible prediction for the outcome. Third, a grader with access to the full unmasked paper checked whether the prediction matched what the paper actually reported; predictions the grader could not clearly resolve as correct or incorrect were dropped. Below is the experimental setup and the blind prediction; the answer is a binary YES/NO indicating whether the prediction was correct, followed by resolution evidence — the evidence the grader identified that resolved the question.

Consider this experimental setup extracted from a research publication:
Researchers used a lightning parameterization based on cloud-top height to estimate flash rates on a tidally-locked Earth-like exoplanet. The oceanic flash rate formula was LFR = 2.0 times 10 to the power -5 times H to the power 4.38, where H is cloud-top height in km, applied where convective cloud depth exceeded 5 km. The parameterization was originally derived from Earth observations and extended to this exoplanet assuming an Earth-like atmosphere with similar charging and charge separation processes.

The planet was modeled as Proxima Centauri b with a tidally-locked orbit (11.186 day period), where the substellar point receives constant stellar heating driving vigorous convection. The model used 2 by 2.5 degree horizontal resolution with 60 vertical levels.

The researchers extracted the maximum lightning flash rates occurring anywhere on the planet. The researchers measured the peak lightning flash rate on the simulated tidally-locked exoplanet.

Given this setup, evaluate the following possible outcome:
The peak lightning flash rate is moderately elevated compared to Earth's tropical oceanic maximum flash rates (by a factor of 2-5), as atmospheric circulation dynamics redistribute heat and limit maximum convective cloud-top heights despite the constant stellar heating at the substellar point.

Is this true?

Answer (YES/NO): NO